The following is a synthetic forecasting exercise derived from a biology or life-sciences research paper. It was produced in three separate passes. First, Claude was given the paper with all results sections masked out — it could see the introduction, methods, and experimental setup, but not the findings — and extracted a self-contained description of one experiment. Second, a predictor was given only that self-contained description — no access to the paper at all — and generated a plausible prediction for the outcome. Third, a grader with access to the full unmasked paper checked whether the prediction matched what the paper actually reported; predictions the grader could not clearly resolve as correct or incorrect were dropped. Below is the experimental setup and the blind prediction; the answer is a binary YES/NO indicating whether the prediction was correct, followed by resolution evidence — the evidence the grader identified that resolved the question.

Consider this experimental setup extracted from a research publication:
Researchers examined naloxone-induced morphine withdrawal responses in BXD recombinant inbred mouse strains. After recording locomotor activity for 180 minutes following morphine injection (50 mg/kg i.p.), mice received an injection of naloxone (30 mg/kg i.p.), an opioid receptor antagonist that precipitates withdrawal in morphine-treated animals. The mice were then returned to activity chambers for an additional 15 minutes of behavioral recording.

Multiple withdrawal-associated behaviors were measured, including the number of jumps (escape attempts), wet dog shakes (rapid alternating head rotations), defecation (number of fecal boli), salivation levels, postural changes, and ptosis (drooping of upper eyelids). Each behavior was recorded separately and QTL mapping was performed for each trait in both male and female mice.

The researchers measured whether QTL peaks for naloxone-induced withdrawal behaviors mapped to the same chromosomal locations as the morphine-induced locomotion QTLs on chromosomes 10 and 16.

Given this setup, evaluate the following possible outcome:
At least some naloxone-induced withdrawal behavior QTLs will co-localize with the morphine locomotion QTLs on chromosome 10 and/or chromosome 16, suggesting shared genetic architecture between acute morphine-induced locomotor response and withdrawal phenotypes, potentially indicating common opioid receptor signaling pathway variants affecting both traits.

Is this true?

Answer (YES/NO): YES